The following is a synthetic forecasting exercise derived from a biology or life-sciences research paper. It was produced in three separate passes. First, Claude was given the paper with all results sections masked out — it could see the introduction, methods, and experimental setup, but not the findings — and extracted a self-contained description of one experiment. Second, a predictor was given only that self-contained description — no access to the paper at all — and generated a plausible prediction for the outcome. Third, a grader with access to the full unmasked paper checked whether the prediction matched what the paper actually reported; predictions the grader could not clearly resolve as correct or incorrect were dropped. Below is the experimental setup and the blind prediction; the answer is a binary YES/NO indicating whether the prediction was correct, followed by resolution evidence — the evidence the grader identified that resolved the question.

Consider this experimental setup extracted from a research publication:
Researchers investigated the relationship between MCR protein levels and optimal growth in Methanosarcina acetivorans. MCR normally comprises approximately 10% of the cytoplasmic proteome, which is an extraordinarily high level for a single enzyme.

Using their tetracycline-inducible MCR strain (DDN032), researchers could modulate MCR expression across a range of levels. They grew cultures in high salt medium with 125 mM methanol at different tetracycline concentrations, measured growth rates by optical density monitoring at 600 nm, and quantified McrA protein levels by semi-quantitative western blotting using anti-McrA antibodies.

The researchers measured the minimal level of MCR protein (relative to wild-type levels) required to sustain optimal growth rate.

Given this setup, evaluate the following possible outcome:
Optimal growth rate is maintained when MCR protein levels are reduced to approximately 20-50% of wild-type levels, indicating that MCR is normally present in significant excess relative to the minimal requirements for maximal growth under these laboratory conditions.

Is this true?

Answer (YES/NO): YES